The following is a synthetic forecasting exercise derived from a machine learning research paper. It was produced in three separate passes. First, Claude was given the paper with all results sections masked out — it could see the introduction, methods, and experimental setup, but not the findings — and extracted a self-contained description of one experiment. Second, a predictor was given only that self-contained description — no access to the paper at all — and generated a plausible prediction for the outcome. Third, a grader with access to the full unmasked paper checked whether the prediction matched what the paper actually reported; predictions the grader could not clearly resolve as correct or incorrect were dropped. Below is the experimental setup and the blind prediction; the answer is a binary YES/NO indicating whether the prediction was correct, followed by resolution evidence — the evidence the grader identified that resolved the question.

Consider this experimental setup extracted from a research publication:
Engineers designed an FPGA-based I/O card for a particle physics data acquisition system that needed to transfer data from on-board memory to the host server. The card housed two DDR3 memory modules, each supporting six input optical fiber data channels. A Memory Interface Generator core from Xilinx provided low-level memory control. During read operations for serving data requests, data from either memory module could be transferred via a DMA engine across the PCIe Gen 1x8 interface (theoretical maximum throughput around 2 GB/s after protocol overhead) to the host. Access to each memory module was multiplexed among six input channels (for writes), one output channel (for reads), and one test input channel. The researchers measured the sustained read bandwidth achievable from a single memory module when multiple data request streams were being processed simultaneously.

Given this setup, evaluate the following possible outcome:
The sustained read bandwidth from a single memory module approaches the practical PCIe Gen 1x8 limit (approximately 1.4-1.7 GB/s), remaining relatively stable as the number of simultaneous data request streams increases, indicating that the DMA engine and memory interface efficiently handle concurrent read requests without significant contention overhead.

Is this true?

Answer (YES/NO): NO